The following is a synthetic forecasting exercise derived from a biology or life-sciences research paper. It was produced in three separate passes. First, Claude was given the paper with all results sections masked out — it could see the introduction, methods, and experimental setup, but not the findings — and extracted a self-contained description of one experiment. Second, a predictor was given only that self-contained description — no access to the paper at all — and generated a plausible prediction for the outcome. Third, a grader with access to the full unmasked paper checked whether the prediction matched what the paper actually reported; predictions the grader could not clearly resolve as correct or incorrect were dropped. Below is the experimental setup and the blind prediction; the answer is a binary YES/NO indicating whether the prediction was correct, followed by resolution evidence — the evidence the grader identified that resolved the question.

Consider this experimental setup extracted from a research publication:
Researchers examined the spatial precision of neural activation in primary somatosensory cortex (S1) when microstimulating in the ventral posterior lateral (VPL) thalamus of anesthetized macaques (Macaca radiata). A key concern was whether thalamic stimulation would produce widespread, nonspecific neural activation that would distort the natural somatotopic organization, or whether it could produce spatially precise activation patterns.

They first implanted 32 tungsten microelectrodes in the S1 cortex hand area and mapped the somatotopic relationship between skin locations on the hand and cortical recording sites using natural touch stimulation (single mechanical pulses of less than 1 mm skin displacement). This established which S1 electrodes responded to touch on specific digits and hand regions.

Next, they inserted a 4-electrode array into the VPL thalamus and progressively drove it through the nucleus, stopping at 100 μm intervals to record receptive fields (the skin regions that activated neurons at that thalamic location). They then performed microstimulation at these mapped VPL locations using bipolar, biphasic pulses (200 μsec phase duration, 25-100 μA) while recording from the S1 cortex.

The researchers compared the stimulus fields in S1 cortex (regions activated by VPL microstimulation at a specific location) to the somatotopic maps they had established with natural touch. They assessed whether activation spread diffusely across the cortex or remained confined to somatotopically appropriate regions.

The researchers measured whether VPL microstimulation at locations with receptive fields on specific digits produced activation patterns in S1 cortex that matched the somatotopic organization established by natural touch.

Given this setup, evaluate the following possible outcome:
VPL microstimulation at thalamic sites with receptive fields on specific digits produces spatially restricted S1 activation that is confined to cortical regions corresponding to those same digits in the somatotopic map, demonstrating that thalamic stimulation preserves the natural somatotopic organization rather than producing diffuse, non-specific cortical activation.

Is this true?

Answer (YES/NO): YES